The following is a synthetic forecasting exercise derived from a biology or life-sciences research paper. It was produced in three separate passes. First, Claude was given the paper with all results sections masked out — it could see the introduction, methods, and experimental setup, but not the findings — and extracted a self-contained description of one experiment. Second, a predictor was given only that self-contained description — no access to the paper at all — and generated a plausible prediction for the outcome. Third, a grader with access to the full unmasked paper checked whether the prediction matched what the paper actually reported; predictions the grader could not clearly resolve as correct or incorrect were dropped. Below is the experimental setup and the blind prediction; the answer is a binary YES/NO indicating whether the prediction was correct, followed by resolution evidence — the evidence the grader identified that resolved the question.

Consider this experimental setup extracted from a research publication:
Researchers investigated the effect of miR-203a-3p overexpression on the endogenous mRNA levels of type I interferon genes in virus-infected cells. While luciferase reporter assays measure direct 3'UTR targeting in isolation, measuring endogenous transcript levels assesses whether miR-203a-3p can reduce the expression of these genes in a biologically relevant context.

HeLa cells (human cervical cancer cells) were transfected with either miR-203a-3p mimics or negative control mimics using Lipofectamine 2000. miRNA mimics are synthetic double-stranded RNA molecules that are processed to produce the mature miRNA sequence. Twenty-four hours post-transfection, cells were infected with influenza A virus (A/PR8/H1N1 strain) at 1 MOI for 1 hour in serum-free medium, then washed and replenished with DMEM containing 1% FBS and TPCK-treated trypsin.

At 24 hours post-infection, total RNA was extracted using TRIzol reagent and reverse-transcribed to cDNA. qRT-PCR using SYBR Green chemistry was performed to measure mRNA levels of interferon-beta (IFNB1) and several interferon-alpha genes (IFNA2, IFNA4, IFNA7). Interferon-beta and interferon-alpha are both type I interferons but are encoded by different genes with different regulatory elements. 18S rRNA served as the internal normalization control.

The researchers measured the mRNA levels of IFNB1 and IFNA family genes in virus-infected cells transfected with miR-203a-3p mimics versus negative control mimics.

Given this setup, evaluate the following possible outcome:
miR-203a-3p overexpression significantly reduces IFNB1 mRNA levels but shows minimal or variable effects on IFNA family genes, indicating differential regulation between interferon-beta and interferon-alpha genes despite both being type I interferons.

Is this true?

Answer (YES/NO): NO